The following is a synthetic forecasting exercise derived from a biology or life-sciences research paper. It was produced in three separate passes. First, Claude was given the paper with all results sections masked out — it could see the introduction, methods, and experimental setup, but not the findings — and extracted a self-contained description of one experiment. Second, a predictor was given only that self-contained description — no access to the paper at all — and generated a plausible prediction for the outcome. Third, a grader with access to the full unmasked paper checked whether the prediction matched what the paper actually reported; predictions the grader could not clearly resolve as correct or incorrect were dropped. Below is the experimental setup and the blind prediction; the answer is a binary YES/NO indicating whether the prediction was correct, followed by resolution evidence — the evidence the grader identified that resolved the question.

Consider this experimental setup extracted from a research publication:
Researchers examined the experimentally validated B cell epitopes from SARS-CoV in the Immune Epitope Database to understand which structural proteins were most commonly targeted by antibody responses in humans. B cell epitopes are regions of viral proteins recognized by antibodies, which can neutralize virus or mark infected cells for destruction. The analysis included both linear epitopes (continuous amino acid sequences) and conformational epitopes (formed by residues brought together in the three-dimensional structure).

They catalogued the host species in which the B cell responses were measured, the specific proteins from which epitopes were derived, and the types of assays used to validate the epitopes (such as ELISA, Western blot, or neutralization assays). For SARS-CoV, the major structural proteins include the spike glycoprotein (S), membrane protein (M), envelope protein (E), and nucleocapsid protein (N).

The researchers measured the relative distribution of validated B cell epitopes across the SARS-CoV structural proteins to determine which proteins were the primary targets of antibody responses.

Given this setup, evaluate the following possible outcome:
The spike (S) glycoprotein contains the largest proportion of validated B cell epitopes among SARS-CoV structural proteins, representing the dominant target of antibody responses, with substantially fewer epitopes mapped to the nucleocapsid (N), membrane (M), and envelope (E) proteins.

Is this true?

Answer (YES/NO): NO